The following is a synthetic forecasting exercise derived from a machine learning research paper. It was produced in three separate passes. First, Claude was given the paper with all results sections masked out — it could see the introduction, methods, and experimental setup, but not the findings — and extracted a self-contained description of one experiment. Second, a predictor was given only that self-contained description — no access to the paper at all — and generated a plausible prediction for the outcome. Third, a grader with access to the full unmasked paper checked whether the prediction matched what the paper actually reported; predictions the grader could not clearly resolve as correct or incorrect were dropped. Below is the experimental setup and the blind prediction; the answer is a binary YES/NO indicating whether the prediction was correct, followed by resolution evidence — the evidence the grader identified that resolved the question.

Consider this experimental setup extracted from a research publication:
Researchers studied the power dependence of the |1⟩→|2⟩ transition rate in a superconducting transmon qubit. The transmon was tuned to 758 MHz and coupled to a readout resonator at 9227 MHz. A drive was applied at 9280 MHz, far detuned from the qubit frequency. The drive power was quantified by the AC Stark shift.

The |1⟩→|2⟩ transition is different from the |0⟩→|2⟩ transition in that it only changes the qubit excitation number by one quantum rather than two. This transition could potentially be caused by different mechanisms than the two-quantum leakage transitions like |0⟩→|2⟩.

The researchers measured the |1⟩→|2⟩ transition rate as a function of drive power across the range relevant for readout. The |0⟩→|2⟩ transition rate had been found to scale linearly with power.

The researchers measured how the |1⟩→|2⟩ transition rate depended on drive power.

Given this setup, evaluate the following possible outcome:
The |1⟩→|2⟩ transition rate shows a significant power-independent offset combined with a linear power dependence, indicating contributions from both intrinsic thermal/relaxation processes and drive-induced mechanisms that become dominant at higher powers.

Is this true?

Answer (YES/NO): NO